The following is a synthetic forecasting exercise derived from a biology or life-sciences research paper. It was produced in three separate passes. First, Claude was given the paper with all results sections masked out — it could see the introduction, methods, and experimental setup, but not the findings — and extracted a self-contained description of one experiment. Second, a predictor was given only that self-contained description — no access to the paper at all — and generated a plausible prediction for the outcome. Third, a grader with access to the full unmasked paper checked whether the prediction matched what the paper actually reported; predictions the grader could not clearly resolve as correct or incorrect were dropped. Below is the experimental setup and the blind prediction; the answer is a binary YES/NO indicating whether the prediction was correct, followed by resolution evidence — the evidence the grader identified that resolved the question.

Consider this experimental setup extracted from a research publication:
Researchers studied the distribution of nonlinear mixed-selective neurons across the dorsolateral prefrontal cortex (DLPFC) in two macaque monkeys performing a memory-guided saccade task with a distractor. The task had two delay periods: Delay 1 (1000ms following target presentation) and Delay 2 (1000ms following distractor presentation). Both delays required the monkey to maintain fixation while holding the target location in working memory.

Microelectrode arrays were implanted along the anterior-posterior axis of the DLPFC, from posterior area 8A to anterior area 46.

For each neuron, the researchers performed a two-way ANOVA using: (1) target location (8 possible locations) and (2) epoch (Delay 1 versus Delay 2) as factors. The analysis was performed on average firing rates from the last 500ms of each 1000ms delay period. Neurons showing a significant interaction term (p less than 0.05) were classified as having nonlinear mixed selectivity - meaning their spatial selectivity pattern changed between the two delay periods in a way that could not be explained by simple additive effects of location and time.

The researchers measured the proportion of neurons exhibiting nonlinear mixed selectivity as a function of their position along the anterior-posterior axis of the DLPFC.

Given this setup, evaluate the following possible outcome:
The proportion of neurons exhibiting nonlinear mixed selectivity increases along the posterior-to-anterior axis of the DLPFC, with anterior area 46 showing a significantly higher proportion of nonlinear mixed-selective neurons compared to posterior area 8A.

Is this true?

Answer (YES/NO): NO